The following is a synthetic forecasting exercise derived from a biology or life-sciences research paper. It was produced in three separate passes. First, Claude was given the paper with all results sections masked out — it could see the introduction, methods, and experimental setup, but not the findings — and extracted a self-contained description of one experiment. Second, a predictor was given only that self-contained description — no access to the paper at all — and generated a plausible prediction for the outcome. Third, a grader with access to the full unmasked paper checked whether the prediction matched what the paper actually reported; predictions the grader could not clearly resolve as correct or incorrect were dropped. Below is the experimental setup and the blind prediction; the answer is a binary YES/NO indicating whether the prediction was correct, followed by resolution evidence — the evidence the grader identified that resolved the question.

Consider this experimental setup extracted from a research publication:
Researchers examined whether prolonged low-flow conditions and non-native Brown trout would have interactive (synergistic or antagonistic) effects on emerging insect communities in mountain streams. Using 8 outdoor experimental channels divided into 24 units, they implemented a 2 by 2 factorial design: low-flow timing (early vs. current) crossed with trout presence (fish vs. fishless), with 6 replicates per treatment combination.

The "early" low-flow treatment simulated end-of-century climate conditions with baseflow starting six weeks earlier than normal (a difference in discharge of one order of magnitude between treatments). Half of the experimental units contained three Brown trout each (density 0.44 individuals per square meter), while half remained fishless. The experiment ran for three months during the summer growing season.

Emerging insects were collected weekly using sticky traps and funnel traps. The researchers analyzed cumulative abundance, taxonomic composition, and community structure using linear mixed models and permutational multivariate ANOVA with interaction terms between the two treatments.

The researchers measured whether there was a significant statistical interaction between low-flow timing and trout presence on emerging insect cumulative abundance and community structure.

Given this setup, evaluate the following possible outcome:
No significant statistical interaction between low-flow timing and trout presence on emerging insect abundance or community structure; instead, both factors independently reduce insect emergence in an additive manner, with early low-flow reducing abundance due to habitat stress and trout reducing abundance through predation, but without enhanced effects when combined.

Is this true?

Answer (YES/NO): NO